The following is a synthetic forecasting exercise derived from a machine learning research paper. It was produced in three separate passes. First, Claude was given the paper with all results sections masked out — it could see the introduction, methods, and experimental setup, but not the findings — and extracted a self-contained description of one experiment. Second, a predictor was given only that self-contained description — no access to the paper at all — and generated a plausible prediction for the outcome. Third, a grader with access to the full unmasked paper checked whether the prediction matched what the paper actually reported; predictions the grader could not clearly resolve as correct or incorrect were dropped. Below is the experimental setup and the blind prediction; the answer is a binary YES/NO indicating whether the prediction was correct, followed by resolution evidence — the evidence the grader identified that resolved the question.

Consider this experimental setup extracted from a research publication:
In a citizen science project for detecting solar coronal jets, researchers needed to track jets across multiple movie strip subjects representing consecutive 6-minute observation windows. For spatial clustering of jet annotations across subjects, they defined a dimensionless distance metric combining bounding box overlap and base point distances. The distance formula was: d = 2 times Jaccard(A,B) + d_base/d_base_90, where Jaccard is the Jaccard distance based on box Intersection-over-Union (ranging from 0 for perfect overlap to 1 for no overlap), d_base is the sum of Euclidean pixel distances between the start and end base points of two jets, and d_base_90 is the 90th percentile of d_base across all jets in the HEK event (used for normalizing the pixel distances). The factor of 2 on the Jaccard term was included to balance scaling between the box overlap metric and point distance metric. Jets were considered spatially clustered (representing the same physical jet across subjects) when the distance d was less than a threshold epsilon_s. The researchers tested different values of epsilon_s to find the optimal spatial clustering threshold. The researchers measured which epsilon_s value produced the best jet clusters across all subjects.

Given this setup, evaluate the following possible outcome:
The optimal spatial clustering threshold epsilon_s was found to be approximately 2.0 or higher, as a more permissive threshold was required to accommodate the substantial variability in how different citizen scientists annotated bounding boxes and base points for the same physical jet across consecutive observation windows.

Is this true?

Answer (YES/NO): YES